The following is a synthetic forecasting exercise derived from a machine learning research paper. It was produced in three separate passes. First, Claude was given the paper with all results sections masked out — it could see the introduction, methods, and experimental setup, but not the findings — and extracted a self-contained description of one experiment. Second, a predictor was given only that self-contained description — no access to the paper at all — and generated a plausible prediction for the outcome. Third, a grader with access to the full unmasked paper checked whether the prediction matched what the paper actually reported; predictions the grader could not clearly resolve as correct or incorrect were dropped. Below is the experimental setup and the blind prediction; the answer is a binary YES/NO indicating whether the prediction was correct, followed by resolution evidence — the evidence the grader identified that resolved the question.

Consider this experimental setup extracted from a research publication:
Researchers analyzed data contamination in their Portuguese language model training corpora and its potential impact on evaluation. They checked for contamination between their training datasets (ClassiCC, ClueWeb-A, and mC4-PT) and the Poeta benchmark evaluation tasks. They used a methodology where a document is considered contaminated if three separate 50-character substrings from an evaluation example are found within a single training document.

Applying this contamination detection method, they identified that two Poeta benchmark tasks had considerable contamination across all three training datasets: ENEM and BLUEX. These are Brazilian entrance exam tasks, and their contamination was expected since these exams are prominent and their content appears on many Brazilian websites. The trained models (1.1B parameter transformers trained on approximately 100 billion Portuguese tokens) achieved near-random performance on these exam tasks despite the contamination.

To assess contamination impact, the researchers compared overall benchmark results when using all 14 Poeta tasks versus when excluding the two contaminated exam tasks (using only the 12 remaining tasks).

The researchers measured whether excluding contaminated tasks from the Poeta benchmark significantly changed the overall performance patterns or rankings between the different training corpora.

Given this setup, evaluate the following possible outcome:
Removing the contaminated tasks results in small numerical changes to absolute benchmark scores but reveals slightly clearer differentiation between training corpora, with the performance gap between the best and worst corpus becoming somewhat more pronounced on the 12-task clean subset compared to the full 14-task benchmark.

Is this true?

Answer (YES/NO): NO